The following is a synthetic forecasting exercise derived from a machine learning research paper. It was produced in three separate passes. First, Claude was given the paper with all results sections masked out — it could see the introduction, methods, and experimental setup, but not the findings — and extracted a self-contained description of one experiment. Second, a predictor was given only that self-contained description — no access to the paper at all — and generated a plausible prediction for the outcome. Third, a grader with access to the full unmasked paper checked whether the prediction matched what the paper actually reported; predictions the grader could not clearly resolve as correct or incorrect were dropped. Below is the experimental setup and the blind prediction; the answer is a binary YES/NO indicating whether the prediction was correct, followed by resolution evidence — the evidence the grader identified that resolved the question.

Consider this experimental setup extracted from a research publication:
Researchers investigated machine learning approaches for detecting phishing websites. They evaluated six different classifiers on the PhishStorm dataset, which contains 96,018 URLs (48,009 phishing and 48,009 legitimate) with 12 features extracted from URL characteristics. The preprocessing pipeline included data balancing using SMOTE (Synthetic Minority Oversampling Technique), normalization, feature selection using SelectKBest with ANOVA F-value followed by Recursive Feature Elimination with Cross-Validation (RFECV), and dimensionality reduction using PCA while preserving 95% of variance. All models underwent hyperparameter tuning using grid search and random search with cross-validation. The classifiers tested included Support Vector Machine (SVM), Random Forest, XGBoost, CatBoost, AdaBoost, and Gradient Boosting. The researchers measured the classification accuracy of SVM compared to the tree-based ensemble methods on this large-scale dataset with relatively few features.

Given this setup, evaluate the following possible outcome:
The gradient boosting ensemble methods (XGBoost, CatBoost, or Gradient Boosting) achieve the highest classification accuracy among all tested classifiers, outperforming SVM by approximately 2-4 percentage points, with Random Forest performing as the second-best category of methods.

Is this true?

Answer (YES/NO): NO